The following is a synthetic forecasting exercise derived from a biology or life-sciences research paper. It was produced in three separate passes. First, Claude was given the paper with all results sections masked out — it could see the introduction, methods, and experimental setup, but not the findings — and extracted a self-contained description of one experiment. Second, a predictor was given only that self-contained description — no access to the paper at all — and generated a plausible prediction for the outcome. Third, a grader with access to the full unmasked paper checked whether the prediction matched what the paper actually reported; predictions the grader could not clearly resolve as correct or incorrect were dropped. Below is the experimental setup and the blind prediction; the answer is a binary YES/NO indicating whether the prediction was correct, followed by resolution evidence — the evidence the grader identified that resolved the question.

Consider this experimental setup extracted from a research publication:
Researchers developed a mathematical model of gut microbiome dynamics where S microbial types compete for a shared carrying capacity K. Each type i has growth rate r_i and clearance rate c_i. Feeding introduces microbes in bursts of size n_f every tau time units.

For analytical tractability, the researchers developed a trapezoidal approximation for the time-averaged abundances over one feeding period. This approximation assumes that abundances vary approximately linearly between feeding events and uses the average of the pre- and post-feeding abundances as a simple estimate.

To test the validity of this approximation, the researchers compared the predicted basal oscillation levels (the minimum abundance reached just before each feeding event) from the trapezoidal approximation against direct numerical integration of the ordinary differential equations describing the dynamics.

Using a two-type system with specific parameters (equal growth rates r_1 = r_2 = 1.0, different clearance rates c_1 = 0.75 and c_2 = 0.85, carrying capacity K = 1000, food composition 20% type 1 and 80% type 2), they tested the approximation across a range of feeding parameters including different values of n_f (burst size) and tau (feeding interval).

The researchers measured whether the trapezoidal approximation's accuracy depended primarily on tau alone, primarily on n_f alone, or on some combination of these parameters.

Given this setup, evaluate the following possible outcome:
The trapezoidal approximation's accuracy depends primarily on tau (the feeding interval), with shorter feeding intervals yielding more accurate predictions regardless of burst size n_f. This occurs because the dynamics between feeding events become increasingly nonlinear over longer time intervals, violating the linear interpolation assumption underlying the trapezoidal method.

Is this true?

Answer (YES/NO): NO